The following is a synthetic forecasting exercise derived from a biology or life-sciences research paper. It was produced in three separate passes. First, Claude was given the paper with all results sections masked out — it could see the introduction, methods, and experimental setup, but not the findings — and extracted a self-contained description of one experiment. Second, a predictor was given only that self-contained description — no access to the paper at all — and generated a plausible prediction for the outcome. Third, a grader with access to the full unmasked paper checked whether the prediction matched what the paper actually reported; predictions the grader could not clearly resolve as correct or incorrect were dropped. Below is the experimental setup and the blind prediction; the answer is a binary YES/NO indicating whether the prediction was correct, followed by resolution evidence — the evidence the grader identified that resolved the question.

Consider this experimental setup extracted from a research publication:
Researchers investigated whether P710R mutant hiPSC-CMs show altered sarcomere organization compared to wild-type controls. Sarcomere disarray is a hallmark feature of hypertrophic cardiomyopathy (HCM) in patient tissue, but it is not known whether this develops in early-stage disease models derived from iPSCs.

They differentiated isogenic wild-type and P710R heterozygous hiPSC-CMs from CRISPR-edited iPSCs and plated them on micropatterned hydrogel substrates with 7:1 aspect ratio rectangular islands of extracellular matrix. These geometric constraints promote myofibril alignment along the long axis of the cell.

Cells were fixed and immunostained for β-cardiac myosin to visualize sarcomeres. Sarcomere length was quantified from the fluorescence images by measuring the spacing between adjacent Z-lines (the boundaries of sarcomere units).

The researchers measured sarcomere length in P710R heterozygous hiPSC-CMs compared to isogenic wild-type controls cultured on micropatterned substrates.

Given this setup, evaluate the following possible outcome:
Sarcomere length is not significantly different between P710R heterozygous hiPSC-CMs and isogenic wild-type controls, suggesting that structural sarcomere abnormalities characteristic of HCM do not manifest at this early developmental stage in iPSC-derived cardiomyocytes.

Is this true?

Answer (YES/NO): NO